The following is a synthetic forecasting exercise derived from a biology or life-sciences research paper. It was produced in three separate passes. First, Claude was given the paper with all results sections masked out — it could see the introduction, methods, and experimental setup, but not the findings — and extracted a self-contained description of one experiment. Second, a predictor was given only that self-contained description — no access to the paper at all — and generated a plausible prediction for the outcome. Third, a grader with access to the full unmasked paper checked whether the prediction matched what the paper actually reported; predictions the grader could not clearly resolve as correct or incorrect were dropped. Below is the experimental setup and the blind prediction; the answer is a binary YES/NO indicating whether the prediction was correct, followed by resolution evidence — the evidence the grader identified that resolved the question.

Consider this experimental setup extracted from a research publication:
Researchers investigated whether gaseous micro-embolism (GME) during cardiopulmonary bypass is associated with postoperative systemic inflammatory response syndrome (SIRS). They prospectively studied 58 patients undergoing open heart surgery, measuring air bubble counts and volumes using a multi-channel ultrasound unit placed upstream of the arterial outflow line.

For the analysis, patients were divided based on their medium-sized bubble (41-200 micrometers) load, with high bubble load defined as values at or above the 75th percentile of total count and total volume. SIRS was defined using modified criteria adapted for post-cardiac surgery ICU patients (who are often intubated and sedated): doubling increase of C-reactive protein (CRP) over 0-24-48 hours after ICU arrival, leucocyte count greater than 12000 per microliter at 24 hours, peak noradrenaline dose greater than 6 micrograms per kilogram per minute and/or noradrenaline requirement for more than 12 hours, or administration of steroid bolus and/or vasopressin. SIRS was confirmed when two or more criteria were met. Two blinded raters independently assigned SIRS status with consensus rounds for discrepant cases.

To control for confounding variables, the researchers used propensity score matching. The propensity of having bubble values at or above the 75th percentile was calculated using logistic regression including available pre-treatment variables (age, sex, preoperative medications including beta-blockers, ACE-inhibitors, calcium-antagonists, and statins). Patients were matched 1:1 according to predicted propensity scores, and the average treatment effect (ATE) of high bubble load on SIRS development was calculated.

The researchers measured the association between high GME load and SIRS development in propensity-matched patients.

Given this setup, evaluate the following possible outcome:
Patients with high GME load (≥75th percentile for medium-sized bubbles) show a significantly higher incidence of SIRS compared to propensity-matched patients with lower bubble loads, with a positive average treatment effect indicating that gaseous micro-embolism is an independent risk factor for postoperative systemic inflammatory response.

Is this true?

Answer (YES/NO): YES